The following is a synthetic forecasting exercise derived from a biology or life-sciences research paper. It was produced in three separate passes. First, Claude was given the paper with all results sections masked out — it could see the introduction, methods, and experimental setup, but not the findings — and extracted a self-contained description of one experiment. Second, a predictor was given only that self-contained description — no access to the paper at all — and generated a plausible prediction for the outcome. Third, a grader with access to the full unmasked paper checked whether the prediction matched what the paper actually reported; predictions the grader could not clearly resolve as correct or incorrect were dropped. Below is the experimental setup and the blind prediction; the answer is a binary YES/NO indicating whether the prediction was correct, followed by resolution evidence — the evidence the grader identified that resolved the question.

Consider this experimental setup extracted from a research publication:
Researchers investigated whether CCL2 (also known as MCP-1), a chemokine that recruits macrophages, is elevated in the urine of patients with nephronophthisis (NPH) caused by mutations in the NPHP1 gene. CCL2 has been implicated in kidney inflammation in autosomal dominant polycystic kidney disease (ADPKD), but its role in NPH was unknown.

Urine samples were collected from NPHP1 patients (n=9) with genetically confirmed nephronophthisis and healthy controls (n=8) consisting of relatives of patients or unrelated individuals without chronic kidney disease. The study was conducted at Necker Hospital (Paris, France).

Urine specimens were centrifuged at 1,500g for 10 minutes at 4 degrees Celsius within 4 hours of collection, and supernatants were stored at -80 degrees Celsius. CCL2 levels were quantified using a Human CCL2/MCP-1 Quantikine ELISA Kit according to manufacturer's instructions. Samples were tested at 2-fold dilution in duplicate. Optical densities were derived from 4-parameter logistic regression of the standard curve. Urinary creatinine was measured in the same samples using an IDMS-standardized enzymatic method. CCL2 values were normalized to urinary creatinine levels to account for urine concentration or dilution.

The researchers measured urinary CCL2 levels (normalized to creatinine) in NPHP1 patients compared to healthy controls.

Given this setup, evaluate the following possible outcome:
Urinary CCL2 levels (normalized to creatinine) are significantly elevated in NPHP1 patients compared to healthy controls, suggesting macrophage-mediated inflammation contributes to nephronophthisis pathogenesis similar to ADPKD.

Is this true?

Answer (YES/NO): YES